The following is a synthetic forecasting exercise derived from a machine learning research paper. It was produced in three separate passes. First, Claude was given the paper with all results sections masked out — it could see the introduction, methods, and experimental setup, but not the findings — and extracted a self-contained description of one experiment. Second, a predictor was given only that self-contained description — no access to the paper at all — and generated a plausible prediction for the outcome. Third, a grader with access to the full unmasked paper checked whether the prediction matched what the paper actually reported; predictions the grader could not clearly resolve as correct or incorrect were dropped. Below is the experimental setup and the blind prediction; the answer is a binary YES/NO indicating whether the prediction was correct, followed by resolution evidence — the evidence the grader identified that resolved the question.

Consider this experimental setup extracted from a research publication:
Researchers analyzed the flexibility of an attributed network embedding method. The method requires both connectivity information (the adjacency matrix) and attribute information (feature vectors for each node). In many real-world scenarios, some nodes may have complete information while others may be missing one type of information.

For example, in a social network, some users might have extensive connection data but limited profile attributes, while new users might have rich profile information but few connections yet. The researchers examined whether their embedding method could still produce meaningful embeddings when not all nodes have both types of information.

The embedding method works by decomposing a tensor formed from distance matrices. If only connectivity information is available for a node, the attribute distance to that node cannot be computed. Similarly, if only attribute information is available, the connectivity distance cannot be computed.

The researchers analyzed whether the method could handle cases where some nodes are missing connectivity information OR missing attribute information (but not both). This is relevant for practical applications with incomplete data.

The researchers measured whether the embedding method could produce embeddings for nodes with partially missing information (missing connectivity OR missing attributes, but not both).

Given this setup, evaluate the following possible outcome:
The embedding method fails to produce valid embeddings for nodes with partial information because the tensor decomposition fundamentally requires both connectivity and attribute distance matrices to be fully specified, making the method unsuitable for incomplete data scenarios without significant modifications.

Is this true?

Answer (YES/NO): NO